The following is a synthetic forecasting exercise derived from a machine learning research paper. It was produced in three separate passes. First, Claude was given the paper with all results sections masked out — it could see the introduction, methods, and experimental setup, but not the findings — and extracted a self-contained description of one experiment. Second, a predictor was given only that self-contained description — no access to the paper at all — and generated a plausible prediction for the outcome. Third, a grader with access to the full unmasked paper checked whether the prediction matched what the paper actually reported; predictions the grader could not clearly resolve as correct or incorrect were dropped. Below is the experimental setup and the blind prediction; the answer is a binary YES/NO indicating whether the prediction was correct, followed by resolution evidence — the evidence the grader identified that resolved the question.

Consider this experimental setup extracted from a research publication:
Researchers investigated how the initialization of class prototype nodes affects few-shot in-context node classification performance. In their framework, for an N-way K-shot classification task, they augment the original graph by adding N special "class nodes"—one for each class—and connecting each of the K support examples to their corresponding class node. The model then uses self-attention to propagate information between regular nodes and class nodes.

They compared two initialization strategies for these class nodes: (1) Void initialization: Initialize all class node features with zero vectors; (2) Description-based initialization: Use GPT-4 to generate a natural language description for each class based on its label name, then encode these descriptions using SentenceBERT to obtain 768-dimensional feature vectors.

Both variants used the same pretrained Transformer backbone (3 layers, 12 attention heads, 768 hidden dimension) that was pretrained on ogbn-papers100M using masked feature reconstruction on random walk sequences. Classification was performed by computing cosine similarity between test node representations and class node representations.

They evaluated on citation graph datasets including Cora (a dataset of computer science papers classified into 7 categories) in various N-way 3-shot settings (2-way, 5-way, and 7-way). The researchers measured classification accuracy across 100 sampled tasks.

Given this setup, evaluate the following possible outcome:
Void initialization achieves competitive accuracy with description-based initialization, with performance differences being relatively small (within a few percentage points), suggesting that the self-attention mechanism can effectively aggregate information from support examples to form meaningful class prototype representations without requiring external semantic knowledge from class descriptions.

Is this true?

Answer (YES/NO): NO